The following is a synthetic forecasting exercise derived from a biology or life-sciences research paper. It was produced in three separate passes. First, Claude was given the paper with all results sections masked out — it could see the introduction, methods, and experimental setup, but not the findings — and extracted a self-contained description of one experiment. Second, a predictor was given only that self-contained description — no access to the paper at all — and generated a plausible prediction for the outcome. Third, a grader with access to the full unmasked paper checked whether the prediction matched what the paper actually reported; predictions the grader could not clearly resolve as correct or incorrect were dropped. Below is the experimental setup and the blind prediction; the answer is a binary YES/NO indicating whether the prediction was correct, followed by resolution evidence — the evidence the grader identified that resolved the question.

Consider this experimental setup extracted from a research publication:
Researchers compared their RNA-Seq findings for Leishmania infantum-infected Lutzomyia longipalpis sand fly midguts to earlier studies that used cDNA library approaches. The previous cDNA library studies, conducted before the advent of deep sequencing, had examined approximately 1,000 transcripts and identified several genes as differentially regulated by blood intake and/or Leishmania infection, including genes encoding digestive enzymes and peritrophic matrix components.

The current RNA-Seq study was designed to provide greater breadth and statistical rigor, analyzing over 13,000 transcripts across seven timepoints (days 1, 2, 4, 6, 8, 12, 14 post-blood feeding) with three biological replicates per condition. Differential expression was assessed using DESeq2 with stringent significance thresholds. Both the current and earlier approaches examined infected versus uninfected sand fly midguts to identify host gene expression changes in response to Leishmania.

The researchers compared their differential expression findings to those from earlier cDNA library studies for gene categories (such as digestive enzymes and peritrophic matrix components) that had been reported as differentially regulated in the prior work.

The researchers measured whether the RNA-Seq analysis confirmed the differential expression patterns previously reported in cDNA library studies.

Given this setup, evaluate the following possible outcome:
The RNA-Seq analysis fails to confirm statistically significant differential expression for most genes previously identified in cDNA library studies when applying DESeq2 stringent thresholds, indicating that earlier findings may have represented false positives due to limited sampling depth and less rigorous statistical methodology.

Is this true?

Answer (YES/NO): NO